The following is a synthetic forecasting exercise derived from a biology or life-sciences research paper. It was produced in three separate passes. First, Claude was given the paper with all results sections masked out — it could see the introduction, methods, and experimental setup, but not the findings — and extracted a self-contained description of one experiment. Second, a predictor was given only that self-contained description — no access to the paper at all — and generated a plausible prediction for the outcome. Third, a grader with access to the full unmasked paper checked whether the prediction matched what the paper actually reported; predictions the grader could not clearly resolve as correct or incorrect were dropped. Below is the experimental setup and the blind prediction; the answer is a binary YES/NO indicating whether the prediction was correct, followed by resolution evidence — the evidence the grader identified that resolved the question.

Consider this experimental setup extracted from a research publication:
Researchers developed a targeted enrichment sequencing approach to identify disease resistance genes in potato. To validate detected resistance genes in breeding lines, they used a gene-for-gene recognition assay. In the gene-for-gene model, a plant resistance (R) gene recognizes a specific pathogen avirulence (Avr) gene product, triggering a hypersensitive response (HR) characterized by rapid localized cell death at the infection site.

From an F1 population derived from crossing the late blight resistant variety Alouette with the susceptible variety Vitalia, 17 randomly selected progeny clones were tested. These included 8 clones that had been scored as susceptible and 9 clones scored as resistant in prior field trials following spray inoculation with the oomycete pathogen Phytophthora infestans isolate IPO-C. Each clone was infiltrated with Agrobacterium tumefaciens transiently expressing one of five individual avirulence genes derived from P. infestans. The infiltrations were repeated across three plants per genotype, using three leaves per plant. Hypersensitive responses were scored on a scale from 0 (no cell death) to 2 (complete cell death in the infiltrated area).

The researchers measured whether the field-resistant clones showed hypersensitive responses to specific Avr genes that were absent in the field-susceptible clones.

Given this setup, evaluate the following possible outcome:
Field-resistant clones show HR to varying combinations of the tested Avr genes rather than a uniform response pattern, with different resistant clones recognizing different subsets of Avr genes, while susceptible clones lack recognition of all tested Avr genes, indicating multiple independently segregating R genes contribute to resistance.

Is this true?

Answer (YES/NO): NO